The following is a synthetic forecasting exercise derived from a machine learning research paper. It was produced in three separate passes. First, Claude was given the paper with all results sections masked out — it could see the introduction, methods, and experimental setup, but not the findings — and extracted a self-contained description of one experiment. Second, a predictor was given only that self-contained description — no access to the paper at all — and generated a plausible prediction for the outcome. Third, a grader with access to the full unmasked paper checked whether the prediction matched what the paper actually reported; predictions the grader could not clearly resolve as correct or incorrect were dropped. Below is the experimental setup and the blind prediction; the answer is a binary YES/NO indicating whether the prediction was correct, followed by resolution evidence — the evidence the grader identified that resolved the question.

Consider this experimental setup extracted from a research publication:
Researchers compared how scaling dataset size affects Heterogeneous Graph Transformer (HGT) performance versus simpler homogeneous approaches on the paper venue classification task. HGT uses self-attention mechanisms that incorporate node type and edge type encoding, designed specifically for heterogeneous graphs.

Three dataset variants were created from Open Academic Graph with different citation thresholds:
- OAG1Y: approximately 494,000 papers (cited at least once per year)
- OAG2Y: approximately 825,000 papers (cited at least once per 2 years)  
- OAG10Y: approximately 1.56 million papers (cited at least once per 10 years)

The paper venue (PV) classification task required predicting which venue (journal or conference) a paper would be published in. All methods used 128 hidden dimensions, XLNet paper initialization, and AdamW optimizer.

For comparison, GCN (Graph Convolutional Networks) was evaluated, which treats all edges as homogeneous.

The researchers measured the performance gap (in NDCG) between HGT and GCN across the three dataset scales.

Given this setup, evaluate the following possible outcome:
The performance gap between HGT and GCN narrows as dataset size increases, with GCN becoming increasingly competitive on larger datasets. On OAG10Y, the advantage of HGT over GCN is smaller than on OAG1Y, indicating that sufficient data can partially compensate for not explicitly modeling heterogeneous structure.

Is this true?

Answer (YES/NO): NO